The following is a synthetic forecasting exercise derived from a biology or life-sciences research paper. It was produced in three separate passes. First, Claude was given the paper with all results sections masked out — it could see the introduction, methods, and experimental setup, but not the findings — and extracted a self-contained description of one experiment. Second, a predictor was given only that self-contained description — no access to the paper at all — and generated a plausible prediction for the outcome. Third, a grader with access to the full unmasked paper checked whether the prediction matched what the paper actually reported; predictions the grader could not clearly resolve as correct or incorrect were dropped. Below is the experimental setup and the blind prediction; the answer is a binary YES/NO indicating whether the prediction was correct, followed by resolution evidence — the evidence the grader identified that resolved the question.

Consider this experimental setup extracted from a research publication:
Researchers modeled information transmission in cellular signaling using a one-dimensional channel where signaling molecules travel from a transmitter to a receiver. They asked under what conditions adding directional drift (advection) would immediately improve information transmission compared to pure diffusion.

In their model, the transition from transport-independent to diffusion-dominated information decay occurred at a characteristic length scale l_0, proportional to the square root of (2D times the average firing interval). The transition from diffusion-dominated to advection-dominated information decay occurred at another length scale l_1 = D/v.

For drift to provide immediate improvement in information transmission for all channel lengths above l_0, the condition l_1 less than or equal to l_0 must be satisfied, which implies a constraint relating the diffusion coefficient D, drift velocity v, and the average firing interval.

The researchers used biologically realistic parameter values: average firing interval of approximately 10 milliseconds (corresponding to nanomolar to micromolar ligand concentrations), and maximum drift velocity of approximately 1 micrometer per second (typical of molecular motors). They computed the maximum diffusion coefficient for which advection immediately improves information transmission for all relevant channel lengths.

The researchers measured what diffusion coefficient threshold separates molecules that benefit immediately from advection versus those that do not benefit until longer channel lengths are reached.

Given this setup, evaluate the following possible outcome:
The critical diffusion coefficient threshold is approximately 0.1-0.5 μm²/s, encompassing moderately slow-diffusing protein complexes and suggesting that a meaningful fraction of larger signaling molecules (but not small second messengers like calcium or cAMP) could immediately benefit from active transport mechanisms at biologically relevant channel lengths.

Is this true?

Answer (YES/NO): NO